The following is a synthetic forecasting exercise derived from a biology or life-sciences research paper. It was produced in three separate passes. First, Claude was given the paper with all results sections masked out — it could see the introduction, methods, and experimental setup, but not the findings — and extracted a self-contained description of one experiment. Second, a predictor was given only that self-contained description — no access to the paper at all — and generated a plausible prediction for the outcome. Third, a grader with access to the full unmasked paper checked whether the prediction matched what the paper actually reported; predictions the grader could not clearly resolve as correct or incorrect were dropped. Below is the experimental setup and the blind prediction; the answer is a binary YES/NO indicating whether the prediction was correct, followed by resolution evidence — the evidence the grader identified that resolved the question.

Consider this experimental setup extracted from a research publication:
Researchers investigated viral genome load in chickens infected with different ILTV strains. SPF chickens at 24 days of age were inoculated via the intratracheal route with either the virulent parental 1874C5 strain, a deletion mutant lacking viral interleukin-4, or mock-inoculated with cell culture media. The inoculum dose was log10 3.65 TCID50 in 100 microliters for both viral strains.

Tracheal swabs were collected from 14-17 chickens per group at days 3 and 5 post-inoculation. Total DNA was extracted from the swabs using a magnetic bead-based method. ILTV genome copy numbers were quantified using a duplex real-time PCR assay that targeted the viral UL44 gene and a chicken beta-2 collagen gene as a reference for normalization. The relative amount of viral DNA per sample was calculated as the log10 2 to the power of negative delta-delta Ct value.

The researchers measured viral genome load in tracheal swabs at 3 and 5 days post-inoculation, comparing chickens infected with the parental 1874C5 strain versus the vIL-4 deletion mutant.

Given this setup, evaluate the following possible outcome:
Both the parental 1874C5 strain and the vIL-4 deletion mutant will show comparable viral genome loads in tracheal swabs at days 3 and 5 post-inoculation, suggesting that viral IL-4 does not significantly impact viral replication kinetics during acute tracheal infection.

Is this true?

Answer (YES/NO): YES